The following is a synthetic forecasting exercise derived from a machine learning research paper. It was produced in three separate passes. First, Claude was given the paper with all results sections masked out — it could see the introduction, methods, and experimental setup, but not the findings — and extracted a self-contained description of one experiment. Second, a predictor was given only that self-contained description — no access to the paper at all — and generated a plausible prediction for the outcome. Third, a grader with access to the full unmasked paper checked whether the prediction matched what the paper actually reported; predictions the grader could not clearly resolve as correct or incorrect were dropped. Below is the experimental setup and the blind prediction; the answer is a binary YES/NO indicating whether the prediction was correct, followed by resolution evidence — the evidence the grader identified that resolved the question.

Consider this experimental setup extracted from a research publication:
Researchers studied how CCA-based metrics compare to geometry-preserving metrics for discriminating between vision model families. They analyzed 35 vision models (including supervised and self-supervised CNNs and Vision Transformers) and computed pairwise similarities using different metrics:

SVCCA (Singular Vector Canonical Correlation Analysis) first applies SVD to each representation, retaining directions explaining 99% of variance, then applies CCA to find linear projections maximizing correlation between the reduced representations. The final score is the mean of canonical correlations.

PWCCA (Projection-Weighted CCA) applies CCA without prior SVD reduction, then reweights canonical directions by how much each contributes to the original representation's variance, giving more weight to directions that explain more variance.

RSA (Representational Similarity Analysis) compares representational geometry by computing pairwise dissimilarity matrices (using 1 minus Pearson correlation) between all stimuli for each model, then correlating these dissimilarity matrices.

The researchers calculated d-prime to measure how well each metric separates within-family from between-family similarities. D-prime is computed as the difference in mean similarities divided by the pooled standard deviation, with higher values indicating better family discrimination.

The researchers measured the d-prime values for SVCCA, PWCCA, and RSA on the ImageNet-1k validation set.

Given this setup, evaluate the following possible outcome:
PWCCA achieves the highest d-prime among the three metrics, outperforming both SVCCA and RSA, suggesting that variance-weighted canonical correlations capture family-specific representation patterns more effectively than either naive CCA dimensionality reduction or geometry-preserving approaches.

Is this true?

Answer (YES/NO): NO